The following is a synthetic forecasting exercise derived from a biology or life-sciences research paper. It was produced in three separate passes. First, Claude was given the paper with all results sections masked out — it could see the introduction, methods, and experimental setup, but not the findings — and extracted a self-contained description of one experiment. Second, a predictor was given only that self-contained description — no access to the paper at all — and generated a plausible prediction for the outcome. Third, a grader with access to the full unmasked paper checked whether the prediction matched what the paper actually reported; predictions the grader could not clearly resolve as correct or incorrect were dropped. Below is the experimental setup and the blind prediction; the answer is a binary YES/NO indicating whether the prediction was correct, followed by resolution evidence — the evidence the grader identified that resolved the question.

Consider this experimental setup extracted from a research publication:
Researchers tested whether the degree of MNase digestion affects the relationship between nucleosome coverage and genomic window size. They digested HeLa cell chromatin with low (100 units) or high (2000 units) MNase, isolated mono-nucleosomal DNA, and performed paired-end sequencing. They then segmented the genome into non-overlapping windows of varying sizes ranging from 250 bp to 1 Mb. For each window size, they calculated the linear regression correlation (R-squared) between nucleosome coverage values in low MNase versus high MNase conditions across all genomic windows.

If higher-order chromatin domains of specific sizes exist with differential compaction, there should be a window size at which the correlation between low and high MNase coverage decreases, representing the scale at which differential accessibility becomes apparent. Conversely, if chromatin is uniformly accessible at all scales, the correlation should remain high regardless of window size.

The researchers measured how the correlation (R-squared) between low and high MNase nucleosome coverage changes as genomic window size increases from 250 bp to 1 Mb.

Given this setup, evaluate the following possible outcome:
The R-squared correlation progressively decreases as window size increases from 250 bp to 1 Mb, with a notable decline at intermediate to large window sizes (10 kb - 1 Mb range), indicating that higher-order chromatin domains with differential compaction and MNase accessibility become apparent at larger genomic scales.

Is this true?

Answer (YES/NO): NO